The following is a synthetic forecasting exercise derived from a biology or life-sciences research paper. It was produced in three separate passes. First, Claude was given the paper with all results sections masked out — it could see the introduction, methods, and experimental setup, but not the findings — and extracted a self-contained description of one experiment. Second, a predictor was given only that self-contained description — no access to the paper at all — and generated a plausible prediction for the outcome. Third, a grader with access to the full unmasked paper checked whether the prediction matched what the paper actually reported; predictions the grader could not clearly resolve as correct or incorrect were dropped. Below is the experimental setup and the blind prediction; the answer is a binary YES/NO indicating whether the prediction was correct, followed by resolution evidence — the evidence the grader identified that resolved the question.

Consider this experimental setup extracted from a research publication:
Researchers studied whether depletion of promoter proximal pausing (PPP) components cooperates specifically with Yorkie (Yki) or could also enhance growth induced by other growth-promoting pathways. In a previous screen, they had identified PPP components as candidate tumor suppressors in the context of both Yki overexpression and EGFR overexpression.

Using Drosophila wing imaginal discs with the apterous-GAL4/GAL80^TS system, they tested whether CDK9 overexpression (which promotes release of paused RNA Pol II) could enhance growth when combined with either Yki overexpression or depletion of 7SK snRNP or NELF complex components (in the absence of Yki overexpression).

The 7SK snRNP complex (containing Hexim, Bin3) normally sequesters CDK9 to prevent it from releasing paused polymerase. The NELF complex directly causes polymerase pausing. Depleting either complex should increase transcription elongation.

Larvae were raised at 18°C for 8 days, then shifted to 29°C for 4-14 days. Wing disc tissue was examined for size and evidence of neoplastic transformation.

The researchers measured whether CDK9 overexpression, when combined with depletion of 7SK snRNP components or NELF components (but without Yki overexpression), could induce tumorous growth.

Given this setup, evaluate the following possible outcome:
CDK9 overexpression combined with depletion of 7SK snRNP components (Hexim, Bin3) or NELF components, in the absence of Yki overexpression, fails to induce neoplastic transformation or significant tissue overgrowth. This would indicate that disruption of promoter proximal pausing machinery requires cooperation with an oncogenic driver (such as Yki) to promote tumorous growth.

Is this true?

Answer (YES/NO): YES